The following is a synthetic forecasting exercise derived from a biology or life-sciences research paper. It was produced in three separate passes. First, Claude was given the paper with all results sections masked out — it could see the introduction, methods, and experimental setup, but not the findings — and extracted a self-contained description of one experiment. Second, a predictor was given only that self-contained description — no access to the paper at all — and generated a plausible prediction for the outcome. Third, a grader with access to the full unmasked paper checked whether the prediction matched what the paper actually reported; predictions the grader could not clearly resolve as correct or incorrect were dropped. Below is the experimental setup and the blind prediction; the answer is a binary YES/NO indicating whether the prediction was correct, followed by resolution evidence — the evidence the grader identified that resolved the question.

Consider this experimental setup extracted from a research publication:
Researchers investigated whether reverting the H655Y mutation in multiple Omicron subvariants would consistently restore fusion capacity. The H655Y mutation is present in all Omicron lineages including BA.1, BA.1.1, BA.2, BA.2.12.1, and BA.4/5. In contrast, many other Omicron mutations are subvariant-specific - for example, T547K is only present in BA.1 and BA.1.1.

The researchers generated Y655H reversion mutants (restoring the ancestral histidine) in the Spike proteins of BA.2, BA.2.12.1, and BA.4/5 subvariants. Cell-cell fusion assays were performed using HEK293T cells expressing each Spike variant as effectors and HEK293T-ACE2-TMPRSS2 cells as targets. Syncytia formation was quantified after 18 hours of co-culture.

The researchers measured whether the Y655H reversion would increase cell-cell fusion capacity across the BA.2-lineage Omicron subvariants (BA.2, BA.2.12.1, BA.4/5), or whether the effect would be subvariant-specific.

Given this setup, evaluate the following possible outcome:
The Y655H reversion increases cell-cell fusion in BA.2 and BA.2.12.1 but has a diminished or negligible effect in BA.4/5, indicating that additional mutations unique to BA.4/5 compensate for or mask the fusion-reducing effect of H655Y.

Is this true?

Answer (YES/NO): NO